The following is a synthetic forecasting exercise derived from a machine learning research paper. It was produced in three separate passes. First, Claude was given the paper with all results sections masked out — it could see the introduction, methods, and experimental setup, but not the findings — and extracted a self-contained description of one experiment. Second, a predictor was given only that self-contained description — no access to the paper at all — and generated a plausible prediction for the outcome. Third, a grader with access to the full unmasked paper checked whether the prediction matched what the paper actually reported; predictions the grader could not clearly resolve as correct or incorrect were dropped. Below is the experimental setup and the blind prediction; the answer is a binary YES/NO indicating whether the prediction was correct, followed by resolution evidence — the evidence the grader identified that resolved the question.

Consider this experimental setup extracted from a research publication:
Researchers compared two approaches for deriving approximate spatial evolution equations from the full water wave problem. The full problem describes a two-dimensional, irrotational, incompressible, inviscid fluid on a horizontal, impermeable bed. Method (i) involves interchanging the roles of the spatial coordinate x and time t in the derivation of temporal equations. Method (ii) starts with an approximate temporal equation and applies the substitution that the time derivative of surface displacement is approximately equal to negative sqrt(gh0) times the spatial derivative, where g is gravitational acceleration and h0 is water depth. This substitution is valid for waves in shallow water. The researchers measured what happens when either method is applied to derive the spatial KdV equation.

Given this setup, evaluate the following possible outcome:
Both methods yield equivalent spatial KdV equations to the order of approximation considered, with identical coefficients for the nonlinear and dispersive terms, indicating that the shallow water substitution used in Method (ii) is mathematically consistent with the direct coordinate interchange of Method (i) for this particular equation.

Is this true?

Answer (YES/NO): YES